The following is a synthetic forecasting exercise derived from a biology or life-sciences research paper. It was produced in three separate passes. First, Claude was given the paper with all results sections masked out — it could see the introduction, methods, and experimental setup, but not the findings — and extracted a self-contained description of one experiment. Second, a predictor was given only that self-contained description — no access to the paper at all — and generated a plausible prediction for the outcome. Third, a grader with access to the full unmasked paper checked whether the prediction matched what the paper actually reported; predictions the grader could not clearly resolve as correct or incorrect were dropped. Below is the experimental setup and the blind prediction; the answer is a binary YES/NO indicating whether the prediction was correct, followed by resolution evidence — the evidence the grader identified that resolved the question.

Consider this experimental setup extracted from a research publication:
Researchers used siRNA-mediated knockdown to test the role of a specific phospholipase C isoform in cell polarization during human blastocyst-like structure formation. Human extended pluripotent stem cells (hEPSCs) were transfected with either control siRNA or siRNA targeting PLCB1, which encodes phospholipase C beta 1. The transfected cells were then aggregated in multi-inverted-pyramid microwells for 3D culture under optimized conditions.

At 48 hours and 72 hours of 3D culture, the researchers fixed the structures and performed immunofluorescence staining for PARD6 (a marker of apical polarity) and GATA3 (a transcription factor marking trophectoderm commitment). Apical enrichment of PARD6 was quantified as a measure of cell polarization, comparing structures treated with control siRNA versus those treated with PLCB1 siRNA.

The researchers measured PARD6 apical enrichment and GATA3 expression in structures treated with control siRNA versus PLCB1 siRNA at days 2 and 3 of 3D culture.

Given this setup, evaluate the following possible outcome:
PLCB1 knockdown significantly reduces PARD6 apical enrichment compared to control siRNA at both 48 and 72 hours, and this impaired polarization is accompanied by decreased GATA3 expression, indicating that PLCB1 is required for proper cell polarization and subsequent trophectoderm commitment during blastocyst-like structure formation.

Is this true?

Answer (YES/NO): YES